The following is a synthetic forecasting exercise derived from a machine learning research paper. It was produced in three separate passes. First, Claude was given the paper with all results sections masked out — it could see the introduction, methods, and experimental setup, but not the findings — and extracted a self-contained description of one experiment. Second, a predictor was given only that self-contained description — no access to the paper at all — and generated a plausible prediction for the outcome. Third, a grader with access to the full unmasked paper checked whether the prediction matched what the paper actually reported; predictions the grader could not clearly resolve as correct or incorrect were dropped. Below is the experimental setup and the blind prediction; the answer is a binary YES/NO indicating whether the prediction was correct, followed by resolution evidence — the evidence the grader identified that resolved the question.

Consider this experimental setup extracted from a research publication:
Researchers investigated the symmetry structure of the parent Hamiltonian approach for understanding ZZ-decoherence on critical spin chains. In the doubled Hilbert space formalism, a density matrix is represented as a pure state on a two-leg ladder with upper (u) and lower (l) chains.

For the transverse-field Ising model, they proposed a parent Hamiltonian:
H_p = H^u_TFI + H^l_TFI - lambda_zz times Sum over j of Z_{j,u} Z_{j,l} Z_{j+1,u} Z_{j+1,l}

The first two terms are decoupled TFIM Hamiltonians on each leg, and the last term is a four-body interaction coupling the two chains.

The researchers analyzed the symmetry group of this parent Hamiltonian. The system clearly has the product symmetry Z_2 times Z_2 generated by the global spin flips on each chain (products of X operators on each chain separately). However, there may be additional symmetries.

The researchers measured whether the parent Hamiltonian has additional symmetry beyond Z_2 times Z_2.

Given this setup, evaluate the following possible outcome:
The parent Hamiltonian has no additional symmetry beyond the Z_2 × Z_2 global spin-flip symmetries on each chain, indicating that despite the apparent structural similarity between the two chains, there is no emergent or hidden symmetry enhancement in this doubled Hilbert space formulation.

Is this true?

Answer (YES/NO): NO